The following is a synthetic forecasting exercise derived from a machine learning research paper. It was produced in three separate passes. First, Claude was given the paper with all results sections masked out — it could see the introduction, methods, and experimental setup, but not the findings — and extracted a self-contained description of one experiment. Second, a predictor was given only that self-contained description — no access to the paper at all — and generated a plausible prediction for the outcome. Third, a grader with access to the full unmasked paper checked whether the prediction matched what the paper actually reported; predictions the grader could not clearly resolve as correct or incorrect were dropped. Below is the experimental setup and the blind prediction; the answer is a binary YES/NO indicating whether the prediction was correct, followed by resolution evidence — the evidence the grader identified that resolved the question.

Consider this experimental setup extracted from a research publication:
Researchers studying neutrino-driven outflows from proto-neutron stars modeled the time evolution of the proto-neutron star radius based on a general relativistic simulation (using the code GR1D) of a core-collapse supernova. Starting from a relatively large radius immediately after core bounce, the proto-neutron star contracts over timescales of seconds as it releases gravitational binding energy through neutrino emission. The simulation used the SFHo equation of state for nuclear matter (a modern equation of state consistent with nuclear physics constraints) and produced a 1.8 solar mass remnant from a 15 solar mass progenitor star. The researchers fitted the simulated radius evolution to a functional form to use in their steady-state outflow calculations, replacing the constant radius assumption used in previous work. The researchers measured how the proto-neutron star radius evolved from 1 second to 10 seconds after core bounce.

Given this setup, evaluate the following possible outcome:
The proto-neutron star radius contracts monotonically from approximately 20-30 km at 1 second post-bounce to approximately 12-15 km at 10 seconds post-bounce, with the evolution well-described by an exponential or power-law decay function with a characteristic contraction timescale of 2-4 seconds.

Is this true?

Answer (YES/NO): YES